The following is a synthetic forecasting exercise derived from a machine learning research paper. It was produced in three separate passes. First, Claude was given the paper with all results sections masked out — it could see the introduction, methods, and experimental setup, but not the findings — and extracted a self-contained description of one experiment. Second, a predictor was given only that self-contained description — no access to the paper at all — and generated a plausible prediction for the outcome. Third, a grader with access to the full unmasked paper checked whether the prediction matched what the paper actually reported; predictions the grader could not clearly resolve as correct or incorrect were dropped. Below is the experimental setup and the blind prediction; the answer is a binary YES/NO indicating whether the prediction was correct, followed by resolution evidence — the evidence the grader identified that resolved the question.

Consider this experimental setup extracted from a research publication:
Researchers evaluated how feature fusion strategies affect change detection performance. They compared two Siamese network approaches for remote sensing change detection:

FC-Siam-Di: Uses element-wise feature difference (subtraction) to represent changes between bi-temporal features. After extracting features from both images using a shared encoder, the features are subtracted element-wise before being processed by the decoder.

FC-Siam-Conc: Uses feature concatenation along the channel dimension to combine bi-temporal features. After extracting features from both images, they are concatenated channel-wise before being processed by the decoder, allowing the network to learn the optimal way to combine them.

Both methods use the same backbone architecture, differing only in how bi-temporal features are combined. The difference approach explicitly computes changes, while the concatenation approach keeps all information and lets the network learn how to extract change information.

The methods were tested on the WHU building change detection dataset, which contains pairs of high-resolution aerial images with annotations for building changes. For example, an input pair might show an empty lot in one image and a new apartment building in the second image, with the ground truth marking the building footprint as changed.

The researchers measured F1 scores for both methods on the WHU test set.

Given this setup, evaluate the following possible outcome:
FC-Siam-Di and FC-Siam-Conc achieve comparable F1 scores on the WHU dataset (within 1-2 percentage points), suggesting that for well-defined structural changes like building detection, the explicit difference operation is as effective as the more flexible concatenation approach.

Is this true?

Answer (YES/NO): NO